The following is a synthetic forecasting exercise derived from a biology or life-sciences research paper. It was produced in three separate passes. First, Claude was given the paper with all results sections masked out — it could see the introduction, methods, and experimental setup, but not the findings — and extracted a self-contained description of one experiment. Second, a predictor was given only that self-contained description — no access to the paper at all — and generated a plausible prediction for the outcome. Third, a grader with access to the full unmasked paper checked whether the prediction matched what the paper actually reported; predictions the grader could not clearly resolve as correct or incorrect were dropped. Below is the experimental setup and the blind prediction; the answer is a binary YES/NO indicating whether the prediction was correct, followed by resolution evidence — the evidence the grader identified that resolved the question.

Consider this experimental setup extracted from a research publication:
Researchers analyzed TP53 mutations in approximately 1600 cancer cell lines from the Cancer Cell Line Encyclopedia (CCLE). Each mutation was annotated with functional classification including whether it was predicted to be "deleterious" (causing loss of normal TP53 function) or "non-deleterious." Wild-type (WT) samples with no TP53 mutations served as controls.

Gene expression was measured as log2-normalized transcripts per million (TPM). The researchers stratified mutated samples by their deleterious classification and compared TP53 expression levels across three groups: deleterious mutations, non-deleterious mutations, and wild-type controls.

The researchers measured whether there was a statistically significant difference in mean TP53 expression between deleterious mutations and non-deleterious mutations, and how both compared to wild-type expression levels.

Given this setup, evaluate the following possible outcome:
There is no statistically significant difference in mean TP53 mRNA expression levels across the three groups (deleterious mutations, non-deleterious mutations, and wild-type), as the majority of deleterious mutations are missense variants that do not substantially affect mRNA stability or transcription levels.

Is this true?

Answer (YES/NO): NO